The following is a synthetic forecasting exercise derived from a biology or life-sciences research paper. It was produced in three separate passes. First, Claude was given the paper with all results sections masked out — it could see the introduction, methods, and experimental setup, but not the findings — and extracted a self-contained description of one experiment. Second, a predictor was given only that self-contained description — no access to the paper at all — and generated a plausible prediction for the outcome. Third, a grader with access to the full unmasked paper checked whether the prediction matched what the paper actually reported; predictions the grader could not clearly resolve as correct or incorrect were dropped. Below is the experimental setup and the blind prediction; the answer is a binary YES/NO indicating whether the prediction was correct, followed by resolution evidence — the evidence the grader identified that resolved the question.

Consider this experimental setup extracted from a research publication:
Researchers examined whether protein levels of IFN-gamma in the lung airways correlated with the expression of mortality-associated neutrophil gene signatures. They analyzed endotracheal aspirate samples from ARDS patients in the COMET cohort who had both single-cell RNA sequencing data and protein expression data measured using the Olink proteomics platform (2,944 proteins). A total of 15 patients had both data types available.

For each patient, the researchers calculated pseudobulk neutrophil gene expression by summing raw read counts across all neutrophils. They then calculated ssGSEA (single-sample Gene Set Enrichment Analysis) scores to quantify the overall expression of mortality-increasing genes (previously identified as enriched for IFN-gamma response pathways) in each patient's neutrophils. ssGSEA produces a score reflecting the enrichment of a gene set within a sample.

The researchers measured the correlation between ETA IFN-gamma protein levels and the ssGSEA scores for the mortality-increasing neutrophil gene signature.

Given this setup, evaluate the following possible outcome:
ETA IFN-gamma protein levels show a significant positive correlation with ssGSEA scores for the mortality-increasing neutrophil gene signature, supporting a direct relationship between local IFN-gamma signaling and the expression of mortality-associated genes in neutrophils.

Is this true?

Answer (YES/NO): NO